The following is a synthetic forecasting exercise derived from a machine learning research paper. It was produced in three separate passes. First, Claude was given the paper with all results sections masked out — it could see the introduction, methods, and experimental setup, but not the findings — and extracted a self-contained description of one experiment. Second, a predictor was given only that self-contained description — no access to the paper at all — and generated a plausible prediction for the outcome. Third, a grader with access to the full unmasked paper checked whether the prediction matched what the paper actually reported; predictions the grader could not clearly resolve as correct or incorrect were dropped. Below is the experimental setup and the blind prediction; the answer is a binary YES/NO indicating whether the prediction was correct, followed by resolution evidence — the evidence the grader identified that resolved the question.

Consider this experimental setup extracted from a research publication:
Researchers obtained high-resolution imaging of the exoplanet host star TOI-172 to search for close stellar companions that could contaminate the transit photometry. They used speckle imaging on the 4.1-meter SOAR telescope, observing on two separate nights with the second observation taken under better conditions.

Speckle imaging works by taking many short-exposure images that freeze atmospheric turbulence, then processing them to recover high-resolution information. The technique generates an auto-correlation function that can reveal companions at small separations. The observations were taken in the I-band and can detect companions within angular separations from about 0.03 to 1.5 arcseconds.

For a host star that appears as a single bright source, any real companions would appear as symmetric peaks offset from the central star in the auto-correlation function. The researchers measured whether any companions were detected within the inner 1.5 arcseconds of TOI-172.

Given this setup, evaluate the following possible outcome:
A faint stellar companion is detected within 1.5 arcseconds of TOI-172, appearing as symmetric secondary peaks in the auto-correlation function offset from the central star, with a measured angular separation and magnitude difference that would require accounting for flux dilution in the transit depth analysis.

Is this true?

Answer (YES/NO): YES